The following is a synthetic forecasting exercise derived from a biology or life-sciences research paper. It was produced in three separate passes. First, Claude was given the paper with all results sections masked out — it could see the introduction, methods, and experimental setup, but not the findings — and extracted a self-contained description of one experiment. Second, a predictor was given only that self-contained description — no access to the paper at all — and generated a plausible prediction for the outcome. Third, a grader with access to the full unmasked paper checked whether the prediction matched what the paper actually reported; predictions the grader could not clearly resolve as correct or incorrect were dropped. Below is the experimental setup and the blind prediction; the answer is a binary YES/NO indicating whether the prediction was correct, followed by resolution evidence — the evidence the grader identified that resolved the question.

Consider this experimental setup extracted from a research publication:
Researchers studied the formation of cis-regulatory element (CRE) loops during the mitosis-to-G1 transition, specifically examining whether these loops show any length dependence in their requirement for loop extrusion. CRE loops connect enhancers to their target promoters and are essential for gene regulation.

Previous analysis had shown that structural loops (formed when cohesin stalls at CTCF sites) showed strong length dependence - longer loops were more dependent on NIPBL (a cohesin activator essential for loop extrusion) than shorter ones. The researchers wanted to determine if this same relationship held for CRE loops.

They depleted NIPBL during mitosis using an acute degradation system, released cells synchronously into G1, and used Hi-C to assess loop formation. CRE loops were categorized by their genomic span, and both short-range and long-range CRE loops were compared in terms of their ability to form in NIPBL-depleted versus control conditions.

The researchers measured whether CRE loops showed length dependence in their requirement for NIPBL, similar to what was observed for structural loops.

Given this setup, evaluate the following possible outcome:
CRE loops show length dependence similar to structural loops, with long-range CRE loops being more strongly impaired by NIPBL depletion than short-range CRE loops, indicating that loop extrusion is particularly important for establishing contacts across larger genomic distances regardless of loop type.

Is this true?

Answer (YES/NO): NO